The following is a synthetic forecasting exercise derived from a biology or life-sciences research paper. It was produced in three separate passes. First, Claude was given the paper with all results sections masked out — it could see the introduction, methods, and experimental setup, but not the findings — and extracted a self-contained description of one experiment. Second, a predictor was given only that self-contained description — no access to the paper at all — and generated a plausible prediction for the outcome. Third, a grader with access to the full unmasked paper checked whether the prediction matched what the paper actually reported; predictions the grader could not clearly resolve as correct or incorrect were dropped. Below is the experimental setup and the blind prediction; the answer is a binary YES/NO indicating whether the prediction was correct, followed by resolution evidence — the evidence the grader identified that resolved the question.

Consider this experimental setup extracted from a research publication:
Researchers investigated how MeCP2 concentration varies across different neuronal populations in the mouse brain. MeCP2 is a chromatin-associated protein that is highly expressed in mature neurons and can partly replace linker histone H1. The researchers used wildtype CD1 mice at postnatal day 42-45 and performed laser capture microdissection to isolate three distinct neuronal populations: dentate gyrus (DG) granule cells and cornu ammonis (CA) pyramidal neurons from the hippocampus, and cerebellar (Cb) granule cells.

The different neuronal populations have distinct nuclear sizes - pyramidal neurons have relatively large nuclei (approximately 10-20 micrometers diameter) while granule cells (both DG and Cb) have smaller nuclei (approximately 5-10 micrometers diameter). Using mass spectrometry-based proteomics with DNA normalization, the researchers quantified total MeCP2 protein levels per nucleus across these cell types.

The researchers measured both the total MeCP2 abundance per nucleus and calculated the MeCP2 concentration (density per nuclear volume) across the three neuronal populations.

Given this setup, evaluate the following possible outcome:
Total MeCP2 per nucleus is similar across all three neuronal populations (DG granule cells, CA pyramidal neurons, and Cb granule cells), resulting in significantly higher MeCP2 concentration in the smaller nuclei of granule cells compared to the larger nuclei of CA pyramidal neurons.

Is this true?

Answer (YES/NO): YES